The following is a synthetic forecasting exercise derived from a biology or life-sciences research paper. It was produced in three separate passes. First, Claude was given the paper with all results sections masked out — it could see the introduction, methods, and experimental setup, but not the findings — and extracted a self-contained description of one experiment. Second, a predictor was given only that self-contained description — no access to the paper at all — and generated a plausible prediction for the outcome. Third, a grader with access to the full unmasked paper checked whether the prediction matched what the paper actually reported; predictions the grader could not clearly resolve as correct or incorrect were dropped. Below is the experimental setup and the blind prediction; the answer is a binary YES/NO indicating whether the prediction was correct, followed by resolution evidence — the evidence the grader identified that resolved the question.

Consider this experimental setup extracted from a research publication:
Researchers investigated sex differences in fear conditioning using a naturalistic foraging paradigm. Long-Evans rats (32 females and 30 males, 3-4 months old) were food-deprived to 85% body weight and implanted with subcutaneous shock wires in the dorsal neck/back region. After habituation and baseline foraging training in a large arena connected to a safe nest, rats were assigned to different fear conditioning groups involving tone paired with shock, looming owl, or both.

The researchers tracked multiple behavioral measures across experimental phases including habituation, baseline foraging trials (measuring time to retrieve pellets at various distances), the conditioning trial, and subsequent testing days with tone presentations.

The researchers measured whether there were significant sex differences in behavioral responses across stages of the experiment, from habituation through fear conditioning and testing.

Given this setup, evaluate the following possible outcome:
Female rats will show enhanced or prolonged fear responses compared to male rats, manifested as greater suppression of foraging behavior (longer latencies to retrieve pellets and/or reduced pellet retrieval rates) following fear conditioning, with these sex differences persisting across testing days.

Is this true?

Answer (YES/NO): NO